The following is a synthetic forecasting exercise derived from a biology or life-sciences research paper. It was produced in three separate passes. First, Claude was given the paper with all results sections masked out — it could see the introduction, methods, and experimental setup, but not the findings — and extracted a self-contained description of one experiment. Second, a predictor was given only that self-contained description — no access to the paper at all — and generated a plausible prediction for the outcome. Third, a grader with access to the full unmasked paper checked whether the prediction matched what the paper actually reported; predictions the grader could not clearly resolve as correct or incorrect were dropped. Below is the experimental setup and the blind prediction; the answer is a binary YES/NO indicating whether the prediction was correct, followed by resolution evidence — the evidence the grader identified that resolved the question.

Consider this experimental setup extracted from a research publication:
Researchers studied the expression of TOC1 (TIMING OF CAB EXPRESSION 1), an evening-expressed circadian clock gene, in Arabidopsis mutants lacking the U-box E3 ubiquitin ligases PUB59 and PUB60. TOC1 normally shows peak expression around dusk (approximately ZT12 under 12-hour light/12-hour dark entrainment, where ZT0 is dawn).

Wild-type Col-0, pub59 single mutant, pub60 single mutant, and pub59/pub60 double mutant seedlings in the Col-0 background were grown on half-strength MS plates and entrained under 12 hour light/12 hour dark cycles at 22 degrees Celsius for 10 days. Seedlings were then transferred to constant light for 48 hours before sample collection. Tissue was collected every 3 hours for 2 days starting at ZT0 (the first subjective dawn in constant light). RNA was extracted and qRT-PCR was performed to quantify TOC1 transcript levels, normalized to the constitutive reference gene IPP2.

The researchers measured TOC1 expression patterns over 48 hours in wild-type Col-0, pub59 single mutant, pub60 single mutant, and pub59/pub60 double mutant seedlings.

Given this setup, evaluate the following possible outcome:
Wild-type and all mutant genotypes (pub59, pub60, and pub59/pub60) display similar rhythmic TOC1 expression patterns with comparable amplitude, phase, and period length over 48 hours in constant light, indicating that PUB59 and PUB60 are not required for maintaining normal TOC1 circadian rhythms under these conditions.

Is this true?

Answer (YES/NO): NO